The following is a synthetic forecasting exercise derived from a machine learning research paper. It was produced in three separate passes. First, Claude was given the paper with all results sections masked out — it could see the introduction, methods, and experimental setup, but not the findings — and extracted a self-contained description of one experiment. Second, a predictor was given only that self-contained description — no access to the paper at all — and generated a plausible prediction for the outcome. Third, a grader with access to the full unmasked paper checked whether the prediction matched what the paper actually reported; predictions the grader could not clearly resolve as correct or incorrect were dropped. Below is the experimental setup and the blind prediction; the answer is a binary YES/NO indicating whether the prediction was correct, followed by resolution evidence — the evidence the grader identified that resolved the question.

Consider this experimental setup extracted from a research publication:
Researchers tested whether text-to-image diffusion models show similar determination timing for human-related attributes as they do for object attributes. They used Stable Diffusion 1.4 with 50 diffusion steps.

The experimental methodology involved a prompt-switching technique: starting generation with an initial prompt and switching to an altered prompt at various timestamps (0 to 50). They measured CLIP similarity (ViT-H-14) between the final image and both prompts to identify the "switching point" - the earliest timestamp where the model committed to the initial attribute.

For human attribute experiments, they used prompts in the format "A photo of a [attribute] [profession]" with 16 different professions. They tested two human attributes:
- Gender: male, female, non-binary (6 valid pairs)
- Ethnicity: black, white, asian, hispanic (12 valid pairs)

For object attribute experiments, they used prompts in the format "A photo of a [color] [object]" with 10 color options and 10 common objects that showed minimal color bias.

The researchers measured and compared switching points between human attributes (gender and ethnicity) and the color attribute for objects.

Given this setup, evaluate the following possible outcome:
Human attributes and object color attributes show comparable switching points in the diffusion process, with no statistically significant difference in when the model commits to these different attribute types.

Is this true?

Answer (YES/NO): NO